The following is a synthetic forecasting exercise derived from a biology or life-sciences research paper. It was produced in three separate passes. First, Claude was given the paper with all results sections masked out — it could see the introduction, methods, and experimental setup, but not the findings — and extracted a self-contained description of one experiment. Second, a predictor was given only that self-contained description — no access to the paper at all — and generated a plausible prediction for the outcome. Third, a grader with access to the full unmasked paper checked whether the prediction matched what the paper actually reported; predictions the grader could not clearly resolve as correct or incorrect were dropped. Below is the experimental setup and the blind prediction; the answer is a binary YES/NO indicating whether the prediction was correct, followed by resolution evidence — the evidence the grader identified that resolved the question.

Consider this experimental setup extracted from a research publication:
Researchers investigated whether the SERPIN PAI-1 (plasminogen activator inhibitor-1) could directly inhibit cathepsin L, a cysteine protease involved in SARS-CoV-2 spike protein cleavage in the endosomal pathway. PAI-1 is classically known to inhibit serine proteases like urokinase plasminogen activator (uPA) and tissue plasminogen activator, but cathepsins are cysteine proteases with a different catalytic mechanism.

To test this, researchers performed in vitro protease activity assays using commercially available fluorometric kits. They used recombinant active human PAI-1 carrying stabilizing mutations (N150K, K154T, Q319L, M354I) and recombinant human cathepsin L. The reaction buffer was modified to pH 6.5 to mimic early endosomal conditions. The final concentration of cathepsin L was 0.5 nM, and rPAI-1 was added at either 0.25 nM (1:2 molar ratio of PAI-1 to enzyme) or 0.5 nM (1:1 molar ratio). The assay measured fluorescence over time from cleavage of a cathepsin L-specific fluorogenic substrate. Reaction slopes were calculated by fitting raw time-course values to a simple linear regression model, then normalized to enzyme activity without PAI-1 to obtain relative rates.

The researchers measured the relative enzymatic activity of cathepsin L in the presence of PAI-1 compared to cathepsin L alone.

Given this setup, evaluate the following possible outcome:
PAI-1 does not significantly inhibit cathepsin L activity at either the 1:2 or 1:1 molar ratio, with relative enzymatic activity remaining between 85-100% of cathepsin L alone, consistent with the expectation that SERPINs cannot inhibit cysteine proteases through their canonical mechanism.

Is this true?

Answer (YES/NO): NO